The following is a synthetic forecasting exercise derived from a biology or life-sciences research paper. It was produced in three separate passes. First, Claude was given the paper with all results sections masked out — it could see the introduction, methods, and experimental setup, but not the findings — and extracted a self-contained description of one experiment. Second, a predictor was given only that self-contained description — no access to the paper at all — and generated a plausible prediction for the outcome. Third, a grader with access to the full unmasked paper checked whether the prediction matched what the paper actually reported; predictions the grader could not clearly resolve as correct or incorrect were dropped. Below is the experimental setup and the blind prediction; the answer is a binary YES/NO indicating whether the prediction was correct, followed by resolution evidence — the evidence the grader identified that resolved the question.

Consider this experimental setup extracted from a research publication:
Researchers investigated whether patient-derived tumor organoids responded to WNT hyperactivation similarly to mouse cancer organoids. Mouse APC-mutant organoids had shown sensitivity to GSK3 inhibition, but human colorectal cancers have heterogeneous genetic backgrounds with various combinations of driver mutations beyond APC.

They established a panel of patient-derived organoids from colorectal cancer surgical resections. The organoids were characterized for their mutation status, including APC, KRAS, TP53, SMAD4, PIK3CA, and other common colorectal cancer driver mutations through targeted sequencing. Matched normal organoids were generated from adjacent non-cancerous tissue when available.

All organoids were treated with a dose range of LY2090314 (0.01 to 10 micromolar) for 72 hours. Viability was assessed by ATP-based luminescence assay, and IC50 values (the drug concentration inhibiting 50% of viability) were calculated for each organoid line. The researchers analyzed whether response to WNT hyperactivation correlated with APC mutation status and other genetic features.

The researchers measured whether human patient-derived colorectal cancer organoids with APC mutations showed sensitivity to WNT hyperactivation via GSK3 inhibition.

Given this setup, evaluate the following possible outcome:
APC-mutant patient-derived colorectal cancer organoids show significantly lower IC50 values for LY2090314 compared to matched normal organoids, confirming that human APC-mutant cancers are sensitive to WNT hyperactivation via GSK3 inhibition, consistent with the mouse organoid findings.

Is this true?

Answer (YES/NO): NO